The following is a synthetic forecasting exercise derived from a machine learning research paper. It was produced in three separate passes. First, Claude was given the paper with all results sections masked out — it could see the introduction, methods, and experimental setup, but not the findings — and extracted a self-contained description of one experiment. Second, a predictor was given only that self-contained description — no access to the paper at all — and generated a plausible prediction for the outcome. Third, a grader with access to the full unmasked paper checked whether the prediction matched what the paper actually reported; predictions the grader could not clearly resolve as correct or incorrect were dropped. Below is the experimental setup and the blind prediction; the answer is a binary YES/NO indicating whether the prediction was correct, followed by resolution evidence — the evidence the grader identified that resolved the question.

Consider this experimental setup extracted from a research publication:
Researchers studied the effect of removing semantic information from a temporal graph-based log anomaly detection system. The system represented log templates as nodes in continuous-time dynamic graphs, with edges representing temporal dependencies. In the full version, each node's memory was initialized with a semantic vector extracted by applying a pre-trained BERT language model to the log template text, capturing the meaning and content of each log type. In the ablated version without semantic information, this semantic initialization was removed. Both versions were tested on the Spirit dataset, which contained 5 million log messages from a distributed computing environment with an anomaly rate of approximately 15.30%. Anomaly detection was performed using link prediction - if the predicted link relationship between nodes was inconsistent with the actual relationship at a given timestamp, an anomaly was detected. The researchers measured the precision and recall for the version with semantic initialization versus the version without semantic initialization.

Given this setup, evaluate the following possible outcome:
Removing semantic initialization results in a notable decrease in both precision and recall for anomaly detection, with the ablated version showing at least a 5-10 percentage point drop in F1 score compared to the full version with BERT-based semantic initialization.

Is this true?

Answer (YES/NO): NO